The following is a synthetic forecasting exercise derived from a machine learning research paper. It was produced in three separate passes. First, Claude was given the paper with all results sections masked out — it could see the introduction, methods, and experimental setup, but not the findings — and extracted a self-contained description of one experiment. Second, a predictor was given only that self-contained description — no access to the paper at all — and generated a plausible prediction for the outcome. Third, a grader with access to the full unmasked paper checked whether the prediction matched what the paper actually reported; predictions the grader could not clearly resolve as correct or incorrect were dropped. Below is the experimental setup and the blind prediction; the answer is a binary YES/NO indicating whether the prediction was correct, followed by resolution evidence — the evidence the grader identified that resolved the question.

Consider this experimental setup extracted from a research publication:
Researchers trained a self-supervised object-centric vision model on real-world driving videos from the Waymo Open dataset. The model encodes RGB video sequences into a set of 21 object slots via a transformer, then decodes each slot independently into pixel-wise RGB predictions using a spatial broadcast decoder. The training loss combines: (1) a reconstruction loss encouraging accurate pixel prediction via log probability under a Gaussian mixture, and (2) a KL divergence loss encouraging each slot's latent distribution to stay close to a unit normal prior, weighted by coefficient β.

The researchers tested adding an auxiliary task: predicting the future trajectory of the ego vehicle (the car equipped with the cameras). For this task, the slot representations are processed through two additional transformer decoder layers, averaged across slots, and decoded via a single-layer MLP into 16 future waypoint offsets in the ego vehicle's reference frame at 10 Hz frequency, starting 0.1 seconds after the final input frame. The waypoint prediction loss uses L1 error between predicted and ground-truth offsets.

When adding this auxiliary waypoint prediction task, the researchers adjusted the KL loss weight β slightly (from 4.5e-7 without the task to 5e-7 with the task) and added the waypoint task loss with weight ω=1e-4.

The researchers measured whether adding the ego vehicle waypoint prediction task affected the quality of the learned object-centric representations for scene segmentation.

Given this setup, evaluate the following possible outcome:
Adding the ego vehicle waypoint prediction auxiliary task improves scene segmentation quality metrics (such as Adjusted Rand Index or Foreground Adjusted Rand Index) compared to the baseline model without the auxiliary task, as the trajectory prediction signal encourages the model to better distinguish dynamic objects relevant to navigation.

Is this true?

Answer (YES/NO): NO